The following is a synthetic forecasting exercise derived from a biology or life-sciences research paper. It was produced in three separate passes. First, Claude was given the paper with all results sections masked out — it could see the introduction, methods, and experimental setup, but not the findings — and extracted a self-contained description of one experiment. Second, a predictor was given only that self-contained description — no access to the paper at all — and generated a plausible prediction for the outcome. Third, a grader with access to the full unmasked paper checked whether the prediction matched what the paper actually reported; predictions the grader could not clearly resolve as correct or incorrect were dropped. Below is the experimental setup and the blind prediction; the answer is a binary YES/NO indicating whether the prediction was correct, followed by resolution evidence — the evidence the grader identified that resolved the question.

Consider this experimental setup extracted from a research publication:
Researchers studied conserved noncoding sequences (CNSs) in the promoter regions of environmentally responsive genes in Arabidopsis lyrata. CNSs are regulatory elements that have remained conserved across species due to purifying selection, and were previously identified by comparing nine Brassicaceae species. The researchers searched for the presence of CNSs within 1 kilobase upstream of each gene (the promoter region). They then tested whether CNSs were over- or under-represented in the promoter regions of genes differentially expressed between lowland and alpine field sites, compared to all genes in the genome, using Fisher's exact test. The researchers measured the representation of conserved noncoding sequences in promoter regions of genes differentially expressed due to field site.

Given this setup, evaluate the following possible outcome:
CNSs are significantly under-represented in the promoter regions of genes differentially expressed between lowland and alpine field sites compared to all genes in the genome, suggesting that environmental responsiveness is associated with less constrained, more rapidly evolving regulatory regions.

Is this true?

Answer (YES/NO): NO